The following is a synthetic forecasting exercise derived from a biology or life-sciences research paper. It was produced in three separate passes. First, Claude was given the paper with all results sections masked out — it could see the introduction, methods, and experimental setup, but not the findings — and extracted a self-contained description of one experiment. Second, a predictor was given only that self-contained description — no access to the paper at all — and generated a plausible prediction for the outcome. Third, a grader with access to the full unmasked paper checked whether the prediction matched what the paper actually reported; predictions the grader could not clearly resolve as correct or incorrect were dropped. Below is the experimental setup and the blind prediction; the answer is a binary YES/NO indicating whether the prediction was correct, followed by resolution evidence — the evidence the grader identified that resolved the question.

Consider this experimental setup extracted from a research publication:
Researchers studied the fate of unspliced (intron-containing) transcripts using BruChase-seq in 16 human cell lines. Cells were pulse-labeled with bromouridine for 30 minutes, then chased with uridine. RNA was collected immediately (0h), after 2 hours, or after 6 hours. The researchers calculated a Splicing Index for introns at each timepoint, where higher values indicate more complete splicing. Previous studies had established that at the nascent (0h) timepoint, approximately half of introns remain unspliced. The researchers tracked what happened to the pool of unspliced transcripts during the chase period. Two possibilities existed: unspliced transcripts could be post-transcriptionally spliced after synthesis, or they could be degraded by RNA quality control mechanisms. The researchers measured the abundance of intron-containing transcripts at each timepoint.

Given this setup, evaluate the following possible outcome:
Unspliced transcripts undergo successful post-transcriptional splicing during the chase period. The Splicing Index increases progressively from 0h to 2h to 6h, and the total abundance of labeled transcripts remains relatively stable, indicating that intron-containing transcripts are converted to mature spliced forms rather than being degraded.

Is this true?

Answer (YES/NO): NO